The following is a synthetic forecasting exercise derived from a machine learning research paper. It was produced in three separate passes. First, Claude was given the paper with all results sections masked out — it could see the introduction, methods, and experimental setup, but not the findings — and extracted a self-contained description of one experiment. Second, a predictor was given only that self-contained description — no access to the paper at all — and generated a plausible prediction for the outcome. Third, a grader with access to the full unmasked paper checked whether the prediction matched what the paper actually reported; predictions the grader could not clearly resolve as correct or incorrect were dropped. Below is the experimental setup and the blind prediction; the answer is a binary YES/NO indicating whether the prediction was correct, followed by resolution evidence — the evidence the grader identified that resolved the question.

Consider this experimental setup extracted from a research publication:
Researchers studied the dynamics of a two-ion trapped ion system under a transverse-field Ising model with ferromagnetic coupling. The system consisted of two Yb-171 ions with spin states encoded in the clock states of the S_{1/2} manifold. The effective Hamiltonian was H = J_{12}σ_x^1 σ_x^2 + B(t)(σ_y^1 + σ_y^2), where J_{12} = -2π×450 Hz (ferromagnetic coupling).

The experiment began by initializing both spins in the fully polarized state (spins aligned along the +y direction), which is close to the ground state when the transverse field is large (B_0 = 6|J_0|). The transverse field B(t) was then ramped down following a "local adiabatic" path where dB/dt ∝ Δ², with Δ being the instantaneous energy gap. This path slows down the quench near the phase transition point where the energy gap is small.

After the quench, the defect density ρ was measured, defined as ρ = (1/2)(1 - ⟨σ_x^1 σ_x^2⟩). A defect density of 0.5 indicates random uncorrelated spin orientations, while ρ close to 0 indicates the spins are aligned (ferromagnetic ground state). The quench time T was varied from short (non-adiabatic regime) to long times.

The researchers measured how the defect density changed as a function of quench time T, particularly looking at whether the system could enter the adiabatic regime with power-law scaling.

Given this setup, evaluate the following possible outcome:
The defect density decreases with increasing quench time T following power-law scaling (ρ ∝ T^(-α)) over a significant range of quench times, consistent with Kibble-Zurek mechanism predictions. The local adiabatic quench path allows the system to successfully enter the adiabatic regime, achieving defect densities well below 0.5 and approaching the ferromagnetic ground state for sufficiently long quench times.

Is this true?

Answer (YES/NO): YES